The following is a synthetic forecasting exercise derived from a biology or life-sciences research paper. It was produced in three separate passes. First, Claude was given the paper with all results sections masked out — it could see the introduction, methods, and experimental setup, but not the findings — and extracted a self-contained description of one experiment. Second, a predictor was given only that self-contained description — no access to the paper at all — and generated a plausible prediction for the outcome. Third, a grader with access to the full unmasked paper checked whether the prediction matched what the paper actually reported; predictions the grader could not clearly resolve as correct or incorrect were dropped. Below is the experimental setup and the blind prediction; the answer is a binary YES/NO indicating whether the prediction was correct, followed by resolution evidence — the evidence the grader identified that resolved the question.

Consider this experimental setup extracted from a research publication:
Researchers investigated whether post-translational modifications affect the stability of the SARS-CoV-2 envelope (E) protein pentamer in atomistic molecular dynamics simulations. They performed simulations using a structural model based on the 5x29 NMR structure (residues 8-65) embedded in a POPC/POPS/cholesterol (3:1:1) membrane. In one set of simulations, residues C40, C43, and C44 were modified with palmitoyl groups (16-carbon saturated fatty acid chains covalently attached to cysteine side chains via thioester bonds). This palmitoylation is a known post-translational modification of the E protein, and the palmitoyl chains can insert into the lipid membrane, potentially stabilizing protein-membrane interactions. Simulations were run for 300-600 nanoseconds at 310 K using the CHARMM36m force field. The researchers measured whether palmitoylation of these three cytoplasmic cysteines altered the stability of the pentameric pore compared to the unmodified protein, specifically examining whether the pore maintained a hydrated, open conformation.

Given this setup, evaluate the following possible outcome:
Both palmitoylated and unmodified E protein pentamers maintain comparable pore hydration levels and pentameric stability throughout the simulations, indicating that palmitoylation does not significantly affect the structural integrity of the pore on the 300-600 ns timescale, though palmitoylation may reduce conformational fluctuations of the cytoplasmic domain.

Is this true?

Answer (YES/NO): NO